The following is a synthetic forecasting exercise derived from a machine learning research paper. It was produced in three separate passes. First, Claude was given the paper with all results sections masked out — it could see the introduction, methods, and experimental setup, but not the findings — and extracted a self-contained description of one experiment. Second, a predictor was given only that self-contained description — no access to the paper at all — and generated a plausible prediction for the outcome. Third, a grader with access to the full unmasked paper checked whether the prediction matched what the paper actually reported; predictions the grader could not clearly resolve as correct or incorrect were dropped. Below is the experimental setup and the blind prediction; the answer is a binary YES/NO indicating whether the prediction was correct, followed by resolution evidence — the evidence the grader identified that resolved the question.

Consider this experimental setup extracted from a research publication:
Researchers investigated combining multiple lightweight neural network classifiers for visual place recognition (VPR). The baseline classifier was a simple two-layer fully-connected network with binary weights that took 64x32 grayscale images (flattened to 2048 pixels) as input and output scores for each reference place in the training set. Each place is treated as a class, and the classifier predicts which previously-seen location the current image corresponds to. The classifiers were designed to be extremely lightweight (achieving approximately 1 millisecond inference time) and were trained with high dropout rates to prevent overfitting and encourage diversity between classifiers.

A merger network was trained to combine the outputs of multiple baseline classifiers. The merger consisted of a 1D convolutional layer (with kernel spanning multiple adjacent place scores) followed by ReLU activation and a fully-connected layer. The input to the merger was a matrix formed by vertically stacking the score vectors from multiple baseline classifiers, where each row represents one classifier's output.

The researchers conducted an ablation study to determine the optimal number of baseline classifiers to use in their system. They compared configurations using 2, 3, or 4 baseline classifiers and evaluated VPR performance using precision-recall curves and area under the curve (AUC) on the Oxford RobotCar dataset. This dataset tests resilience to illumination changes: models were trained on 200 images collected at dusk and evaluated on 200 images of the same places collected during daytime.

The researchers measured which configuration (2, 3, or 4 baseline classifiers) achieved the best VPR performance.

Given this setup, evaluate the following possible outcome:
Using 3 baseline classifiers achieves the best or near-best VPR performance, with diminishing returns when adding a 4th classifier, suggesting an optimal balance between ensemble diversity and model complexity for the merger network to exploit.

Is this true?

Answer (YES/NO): NO